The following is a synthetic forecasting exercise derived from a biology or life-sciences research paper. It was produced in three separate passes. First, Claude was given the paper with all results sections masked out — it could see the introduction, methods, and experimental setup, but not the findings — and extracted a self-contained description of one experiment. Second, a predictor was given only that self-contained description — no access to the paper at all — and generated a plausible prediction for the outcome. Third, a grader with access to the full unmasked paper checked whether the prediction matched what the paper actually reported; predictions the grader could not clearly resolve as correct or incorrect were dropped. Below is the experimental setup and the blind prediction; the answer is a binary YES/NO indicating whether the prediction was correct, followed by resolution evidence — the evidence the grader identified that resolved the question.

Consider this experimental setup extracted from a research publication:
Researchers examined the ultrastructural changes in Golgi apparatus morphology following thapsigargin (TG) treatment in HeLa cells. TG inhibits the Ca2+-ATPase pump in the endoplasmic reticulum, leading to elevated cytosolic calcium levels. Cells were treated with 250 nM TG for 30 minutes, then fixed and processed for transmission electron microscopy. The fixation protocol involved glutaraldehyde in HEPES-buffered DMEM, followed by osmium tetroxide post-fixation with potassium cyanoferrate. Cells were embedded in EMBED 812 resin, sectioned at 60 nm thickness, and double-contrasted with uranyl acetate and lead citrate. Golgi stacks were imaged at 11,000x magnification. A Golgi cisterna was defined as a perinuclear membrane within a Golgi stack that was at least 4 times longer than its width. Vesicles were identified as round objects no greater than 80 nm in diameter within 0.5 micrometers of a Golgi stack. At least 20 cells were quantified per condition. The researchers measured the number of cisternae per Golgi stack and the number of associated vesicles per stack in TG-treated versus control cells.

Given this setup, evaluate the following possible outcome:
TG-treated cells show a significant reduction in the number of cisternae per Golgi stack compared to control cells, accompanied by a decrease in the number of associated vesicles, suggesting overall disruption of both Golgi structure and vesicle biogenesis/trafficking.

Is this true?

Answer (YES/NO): NO